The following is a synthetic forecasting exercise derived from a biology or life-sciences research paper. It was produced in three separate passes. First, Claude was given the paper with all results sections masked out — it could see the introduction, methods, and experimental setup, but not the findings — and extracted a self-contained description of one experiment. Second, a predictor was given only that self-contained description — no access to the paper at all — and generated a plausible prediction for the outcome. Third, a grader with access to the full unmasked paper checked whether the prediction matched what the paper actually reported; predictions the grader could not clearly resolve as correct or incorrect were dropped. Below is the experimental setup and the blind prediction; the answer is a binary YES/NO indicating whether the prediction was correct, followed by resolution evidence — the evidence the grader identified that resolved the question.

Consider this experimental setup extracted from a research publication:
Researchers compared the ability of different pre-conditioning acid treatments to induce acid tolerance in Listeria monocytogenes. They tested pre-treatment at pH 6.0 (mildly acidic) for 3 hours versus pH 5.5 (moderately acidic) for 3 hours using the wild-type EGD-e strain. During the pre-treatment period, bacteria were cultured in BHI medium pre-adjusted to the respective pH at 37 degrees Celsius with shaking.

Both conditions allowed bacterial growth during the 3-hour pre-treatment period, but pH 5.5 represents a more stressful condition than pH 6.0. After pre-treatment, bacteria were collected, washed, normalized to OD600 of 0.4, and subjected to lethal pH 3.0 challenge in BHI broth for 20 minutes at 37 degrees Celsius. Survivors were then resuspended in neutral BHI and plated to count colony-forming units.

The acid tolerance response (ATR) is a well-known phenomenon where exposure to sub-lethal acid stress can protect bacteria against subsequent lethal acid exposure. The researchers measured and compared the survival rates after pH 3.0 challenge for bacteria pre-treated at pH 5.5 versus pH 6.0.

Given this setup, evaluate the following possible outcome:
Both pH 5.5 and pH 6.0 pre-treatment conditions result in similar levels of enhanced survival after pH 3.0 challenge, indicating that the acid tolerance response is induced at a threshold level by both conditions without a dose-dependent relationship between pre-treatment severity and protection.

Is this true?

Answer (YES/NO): NO